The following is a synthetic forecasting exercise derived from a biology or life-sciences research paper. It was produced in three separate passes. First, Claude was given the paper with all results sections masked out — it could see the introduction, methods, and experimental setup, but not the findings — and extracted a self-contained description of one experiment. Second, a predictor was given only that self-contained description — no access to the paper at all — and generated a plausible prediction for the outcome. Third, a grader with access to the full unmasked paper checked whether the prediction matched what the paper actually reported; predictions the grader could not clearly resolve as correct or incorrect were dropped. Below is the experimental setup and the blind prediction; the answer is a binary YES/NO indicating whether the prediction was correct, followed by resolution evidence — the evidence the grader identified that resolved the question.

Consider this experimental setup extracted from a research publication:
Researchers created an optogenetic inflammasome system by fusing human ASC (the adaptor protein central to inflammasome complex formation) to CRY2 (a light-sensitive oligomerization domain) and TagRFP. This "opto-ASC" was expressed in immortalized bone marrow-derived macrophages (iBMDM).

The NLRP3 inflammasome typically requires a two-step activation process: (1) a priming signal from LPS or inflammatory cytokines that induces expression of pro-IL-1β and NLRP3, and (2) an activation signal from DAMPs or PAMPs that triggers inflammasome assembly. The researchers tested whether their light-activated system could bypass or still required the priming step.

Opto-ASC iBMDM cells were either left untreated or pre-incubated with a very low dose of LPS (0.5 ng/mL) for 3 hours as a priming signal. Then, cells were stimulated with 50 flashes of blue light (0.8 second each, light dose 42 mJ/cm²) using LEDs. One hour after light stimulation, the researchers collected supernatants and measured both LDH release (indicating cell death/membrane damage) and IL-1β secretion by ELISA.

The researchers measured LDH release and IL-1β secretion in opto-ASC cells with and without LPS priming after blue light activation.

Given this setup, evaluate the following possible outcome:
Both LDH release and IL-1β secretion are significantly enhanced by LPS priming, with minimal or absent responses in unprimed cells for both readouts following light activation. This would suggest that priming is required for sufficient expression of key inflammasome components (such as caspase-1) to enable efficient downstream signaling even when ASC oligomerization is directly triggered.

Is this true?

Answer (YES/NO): NO